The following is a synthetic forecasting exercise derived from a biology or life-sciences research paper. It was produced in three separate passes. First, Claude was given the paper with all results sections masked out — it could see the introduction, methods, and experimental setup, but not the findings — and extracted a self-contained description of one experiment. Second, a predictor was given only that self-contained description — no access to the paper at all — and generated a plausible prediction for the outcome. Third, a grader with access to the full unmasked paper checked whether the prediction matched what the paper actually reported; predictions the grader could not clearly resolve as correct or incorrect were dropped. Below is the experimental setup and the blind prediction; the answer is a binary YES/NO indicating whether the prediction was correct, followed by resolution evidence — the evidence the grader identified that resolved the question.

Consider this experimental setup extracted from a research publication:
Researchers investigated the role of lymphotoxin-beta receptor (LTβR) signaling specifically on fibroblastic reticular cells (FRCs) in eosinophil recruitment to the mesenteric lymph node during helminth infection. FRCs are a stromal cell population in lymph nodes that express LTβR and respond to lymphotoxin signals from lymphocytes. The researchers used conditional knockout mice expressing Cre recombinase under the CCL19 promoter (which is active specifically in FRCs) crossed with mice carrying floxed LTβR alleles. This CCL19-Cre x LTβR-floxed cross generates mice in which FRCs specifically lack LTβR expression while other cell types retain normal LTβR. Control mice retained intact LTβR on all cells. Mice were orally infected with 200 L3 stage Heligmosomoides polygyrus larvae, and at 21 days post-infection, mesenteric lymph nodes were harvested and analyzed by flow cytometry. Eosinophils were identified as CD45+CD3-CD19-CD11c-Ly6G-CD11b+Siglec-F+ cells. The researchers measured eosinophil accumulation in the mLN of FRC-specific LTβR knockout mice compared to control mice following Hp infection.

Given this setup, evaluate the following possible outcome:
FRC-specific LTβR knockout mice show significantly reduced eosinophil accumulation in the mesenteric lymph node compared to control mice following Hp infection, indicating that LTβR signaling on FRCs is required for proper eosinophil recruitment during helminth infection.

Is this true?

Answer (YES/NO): YES